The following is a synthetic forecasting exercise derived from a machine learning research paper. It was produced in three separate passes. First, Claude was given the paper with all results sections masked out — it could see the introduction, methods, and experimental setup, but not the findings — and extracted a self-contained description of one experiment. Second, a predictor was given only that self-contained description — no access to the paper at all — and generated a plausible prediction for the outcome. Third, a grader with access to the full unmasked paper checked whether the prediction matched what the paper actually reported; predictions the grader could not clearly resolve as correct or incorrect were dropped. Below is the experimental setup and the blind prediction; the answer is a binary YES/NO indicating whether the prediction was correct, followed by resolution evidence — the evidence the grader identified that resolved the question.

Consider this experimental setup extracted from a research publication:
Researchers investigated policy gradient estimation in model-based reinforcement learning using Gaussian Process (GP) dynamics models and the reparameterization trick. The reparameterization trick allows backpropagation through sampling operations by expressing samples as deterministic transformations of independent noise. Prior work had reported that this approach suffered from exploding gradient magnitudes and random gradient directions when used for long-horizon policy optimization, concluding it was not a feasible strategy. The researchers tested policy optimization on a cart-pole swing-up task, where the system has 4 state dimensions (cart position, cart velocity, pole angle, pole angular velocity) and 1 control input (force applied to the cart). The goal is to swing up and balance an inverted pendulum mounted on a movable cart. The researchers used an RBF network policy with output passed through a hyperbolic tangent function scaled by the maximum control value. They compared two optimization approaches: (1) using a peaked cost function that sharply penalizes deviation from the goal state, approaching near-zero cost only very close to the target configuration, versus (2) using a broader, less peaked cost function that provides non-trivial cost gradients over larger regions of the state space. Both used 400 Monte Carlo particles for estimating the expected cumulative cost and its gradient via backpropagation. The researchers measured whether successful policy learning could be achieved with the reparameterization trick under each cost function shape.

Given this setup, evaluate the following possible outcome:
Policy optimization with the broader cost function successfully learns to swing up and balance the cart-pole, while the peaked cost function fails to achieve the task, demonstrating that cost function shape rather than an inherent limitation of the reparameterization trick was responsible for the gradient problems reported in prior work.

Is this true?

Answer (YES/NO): NO